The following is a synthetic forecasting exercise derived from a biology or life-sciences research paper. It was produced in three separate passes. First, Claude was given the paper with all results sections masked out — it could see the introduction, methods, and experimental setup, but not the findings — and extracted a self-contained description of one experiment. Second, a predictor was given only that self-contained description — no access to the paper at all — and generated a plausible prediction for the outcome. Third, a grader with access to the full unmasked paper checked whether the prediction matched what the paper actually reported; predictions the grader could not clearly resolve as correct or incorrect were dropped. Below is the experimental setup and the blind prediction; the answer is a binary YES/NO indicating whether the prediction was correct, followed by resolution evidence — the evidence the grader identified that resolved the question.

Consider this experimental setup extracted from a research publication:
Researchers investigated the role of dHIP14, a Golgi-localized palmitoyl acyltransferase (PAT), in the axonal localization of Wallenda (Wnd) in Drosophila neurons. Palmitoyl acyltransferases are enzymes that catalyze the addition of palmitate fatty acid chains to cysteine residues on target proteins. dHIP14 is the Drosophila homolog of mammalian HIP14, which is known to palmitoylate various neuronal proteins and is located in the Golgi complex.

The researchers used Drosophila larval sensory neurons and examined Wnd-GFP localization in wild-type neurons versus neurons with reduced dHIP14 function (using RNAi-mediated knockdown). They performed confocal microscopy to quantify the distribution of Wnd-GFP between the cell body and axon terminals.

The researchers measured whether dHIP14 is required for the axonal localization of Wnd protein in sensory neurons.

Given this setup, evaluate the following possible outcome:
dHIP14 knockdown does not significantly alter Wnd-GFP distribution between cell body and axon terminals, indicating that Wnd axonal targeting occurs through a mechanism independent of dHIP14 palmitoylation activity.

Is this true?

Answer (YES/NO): NO